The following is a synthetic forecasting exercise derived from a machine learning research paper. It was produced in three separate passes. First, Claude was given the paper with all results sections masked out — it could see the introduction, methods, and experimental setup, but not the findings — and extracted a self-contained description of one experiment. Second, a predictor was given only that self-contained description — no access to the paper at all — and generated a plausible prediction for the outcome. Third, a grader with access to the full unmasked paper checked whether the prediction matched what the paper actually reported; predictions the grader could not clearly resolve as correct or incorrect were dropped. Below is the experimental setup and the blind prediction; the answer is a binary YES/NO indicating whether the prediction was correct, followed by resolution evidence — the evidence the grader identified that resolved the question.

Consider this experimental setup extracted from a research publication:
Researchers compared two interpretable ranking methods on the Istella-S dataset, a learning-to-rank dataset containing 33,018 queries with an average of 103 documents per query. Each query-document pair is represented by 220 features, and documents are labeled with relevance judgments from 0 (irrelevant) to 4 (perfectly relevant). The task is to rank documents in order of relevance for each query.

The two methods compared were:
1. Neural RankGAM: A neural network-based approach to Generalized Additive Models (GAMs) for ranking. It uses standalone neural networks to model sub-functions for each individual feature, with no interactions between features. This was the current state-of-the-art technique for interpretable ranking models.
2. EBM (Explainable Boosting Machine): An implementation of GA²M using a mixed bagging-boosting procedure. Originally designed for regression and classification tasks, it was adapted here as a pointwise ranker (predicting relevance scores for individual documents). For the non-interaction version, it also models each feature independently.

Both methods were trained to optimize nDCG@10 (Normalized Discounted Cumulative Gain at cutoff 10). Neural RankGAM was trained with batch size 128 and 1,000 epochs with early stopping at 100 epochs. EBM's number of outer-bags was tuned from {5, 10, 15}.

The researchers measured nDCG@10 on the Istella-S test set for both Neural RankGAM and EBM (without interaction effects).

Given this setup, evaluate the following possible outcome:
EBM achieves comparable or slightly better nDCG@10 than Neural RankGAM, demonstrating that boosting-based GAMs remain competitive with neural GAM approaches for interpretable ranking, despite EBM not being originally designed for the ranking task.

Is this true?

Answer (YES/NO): NO